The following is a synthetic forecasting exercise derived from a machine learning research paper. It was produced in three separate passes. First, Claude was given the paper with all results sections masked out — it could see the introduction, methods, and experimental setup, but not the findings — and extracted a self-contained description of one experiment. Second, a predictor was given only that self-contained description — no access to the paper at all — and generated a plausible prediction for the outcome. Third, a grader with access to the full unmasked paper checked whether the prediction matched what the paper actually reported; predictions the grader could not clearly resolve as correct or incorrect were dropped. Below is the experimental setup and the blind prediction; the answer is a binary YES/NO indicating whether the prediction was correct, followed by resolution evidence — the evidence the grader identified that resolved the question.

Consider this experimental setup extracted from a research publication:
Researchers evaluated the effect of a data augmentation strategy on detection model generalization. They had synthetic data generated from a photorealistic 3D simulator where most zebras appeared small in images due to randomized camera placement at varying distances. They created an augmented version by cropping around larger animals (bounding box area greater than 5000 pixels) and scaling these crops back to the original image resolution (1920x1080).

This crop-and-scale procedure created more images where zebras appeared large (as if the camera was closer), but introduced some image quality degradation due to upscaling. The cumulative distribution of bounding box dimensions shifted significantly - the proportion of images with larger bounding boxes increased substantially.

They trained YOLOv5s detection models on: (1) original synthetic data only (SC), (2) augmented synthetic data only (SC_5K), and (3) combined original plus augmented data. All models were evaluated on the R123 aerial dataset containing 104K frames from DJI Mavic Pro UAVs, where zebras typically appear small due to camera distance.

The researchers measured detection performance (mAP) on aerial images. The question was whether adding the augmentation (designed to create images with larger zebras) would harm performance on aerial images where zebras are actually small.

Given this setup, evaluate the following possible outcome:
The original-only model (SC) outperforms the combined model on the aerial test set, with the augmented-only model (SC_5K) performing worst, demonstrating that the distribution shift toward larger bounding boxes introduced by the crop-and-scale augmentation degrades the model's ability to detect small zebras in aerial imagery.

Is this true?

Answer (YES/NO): NO